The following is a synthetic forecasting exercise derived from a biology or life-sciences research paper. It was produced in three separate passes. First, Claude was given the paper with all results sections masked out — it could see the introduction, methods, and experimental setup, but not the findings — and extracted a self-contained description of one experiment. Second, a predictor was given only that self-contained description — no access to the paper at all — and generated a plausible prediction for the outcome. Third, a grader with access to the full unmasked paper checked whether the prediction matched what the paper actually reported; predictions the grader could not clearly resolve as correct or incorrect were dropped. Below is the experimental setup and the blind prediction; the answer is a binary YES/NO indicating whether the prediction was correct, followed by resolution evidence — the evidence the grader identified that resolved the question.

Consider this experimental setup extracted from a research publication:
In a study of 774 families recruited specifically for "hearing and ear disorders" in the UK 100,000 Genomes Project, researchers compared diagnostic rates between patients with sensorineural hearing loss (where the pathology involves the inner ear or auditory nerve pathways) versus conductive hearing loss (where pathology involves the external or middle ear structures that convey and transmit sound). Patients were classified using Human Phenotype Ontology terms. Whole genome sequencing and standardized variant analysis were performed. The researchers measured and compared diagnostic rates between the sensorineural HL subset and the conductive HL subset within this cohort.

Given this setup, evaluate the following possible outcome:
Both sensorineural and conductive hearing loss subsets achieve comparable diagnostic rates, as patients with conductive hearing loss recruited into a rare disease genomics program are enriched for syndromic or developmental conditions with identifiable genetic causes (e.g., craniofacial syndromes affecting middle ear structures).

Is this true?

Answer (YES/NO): NO